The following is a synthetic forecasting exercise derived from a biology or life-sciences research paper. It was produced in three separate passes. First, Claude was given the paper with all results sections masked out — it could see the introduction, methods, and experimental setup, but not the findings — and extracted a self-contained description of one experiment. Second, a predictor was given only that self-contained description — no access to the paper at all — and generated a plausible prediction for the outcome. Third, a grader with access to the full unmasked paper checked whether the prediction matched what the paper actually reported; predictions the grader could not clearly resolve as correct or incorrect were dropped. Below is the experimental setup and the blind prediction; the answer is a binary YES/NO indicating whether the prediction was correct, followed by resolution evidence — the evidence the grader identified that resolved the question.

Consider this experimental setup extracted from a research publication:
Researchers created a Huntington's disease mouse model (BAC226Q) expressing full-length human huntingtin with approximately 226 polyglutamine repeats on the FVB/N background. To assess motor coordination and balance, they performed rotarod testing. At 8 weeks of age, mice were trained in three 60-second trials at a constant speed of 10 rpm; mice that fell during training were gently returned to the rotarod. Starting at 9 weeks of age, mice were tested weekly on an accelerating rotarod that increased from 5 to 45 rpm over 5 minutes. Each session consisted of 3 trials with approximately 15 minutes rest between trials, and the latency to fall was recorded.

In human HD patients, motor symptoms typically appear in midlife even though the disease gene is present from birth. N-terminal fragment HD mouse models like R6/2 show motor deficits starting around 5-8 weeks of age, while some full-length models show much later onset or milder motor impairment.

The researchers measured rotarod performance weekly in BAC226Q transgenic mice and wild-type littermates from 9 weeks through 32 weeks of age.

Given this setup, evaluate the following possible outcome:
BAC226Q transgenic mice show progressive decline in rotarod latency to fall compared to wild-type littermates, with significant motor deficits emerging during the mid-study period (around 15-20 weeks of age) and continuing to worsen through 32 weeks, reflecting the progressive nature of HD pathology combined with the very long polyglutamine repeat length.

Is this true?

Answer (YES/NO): NO